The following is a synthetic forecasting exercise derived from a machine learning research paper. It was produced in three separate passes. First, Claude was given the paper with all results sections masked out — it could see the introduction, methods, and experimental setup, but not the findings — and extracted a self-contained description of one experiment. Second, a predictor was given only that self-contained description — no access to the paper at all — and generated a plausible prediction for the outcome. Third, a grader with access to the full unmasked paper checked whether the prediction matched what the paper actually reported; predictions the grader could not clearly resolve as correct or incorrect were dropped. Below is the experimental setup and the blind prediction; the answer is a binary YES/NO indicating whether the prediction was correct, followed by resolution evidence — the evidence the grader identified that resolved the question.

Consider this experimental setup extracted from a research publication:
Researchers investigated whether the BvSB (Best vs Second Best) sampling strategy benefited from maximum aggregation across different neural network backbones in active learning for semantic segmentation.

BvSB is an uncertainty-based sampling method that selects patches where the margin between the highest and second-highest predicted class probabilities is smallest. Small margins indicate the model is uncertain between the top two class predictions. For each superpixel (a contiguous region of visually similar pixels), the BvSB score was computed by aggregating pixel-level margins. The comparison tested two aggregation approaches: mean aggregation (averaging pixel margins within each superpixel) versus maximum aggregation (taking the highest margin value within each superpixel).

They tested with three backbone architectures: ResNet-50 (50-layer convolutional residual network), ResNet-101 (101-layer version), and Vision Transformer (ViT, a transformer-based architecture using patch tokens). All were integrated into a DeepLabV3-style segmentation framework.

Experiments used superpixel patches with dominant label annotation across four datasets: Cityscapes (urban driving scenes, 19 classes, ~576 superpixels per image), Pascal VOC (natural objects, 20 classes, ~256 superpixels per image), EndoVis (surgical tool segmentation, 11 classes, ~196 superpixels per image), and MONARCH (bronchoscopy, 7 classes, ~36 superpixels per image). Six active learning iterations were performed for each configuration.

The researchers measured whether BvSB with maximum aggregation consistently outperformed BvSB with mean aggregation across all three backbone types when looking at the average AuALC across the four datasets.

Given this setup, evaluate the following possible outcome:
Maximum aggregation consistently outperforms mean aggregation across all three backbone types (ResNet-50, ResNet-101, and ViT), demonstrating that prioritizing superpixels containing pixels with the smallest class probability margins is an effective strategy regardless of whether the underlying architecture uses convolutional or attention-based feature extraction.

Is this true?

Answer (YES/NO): YES